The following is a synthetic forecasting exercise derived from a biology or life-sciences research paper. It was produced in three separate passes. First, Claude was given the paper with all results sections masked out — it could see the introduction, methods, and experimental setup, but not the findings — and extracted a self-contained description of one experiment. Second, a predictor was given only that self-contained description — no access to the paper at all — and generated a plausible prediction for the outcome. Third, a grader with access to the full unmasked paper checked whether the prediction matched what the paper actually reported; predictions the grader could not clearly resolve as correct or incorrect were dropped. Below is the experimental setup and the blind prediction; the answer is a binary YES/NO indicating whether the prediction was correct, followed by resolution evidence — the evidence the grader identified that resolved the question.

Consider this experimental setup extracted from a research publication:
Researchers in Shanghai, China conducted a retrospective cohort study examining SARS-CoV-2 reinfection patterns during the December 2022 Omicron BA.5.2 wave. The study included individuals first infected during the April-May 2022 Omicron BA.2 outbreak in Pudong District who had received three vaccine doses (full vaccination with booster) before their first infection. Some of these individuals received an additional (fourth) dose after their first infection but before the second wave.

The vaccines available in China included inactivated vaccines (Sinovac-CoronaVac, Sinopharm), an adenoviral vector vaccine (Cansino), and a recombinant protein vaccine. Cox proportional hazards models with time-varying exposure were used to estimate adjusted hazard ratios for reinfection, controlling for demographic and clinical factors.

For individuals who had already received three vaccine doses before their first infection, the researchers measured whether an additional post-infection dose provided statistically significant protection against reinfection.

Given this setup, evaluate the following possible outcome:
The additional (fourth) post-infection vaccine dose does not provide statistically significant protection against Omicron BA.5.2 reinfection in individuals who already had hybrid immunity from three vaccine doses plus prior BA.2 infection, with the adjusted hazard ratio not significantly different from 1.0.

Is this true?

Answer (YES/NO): YES